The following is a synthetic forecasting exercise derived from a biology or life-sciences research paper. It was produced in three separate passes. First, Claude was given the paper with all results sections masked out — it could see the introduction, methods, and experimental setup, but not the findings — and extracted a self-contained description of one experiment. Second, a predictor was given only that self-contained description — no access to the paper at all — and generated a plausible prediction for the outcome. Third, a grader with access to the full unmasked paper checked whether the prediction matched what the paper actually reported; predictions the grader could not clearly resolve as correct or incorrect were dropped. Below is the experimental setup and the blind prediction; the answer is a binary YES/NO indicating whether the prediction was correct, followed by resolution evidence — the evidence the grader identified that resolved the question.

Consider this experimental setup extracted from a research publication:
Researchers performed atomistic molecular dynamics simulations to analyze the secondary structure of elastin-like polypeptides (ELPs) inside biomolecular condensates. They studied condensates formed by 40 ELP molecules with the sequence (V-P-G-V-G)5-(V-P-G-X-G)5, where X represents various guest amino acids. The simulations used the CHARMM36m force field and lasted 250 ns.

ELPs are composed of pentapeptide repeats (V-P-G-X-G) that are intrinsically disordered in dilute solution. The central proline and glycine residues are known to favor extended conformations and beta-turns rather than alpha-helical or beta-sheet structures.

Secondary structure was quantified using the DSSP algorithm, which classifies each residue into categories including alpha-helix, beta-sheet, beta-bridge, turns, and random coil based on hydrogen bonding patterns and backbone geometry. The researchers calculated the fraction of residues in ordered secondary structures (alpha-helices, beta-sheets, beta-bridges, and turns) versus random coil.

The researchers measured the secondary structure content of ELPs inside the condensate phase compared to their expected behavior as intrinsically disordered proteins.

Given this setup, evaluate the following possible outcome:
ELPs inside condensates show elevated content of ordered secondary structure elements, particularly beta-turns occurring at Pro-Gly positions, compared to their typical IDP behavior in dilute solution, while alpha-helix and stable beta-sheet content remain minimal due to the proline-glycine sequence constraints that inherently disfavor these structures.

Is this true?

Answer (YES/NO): NO